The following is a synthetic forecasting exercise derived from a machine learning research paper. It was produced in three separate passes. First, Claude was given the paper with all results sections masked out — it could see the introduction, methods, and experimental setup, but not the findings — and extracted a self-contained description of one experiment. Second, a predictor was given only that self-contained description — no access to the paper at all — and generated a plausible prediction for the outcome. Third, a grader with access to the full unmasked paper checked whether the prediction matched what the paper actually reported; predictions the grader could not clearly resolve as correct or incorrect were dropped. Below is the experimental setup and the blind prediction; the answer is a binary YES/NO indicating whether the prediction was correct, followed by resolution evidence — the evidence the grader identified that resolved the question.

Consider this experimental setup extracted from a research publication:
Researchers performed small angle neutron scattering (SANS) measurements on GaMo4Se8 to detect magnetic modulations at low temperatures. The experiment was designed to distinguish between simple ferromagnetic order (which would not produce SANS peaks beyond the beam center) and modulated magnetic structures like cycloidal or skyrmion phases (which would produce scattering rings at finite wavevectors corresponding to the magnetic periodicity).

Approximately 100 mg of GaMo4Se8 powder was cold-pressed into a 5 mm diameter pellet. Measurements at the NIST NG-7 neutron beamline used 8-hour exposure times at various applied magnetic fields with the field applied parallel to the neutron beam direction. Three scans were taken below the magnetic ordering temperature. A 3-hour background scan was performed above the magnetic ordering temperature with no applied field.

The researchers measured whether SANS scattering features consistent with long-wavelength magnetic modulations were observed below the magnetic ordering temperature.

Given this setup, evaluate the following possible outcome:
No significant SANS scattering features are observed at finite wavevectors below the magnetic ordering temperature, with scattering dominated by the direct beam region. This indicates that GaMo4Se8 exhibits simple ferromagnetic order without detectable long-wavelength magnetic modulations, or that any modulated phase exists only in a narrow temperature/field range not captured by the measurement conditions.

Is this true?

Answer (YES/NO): NO